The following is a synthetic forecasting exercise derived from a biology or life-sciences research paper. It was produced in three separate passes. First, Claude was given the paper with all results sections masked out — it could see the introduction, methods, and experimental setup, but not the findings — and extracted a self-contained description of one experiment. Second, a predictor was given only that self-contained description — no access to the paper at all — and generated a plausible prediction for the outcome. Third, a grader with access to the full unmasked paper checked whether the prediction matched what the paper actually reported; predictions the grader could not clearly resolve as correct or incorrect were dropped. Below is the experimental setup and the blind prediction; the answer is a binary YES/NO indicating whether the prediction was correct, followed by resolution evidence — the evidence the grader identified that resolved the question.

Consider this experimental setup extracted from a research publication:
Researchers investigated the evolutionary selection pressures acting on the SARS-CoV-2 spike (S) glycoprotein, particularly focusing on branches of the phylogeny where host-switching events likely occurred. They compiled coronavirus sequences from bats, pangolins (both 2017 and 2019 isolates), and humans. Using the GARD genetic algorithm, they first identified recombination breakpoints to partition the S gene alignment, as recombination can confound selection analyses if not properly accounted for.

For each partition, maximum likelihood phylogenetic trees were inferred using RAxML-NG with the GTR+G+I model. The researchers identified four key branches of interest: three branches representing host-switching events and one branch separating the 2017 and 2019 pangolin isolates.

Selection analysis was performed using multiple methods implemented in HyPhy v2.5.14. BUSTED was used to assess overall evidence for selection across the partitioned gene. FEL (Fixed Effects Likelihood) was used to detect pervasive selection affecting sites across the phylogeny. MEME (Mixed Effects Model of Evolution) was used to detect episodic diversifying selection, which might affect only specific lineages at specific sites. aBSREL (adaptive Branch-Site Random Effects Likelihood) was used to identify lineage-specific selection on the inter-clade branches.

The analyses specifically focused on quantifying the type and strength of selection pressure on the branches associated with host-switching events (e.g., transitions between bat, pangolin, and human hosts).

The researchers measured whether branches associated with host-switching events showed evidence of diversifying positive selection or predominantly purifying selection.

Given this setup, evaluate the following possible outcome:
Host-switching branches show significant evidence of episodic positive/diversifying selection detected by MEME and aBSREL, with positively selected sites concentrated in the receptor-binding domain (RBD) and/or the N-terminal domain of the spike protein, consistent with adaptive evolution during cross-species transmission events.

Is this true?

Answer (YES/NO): NO